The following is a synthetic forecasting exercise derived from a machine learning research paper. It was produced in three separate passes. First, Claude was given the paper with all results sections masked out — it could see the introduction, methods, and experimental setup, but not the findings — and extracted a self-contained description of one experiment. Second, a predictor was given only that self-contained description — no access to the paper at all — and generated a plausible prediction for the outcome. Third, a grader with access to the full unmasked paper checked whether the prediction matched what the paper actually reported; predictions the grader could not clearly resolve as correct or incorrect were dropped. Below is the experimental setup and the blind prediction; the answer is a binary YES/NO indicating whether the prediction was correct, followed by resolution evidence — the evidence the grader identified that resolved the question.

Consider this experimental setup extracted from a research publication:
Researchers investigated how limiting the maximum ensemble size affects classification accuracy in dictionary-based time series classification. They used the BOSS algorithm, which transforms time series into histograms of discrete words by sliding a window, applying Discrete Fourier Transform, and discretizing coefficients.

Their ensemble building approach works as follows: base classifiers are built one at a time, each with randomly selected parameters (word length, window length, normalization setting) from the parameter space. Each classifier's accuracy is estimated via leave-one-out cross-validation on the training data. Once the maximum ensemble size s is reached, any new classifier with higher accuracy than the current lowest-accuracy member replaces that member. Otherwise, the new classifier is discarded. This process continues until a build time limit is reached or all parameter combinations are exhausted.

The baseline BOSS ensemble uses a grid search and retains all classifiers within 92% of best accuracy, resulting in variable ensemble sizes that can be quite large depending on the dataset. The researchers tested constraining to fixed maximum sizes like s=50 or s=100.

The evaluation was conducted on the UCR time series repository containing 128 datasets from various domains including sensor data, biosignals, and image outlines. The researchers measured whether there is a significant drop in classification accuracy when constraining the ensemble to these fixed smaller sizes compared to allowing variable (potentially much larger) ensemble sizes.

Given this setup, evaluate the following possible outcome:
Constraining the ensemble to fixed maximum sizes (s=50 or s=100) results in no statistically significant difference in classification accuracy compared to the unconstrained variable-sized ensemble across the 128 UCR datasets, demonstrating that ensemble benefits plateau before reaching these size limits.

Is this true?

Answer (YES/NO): NO